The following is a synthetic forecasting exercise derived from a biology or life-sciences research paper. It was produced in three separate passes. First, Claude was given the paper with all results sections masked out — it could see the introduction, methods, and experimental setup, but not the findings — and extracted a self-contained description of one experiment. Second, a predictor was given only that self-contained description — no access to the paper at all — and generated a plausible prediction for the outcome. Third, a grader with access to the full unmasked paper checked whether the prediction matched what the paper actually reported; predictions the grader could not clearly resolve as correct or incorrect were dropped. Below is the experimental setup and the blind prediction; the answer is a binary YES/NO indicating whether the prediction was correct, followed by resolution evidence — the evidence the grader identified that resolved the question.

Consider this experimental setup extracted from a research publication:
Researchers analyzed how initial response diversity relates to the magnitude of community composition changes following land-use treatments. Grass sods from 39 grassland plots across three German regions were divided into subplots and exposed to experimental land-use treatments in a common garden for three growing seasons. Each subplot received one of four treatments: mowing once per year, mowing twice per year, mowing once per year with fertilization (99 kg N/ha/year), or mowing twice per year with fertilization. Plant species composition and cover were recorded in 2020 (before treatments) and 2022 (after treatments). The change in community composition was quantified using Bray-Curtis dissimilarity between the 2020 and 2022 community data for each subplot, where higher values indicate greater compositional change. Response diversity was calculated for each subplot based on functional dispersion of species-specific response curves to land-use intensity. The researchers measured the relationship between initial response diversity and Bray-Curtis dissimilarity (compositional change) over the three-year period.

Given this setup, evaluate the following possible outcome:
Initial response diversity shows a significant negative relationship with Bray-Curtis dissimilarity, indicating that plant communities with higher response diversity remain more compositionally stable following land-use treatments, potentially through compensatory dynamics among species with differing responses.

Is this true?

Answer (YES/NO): NO